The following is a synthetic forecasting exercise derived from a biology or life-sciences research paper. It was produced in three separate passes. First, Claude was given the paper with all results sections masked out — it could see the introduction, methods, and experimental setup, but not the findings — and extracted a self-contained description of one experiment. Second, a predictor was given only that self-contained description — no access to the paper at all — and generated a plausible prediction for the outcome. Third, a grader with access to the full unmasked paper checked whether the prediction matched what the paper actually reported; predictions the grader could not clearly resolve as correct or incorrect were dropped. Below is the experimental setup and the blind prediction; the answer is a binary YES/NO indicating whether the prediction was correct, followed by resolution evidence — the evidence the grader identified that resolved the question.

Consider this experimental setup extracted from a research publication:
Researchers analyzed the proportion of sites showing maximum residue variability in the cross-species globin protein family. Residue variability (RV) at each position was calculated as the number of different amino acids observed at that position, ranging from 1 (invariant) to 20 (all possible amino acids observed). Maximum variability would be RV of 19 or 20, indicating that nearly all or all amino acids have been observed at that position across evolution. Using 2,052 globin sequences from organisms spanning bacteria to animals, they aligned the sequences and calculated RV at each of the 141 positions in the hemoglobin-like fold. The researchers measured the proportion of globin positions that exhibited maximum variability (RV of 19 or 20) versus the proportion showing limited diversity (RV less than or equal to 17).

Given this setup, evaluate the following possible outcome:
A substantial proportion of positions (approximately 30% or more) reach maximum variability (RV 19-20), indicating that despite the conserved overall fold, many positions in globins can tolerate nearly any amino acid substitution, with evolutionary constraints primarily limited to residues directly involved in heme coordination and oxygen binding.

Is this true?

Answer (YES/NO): NO